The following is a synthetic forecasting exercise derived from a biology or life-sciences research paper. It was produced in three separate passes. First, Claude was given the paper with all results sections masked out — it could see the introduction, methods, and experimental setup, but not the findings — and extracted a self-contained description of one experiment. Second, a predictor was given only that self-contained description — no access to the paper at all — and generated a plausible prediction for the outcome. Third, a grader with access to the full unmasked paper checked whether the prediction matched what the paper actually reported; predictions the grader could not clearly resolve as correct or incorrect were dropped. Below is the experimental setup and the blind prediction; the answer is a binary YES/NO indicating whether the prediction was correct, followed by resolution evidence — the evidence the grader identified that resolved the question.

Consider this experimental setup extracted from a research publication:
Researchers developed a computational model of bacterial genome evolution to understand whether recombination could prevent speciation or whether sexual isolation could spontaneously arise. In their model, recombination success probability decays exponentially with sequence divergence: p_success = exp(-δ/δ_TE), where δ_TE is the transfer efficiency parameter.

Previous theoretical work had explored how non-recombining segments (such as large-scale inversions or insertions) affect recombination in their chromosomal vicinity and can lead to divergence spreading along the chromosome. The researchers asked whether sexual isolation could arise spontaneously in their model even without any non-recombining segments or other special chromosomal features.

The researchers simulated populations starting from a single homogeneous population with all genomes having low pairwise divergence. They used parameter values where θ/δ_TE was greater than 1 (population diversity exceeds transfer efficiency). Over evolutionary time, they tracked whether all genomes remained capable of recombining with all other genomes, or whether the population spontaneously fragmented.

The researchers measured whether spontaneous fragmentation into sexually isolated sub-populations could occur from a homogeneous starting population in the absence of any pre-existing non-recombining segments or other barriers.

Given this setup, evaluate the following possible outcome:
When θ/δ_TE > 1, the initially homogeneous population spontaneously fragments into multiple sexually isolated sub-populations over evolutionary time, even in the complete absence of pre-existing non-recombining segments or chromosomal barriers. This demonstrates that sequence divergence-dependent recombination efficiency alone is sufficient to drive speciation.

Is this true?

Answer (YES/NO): YES